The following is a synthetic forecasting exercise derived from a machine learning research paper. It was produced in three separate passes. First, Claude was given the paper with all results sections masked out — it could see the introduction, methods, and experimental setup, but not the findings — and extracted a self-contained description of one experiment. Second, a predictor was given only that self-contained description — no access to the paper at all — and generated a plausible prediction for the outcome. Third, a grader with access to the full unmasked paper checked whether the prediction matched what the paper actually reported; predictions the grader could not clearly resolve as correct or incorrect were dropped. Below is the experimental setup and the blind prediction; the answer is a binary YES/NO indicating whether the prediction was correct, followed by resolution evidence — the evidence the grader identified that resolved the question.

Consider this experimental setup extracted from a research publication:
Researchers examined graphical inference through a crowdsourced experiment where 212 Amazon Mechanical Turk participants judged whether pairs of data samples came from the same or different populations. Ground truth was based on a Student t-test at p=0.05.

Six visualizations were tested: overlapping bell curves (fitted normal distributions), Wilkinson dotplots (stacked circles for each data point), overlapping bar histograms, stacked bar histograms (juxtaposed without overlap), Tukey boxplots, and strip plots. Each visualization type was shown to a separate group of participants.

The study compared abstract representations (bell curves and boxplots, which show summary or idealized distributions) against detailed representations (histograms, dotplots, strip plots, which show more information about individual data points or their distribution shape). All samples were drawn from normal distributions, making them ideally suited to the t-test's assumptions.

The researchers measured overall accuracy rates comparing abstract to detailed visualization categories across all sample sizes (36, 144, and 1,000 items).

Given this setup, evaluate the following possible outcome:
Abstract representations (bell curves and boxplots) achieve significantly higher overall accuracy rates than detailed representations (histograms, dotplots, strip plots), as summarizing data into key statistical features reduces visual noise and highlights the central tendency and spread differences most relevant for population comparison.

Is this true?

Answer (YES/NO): YES